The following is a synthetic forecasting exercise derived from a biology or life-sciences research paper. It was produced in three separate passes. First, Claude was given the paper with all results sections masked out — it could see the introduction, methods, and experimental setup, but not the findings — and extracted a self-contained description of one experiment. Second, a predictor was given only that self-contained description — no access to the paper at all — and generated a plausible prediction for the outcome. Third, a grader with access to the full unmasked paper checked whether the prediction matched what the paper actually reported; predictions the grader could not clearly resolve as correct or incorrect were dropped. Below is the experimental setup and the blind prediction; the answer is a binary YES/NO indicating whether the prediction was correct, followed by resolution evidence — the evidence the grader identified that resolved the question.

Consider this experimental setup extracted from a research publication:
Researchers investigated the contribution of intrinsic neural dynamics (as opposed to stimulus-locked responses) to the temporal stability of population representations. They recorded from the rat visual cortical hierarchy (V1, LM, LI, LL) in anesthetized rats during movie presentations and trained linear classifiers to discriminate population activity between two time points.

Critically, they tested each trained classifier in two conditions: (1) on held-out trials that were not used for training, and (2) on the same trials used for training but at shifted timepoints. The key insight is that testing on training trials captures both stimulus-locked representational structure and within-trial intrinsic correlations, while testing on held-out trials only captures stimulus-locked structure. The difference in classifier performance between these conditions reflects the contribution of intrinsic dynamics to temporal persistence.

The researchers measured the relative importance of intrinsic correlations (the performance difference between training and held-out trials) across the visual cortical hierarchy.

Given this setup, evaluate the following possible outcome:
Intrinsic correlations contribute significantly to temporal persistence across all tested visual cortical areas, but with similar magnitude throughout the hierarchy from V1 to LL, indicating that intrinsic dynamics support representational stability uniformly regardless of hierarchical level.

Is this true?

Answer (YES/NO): NO